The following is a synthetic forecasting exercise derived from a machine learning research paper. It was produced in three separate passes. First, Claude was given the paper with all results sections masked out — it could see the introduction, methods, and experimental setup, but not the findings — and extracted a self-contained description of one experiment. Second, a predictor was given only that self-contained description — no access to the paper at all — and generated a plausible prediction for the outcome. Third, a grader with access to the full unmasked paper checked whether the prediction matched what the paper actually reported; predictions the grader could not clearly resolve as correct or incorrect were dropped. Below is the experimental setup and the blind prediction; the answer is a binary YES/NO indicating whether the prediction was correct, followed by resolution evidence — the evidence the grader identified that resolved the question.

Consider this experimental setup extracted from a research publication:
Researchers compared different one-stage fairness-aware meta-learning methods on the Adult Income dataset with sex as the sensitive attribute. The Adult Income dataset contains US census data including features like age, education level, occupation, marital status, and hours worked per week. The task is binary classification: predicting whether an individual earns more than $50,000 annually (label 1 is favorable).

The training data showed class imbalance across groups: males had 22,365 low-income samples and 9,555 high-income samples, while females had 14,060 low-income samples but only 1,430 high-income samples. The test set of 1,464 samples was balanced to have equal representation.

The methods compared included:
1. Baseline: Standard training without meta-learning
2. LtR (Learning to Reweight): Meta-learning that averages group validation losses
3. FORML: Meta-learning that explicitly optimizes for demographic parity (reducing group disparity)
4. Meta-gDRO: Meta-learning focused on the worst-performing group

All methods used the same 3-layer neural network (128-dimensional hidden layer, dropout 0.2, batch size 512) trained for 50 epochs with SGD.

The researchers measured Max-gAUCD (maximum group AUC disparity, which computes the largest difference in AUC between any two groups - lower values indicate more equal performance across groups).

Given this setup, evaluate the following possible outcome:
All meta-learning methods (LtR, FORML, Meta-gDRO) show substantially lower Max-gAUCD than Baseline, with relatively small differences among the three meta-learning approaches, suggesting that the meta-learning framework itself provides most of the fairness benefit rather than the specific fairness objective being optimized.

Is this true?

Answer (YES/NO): NO